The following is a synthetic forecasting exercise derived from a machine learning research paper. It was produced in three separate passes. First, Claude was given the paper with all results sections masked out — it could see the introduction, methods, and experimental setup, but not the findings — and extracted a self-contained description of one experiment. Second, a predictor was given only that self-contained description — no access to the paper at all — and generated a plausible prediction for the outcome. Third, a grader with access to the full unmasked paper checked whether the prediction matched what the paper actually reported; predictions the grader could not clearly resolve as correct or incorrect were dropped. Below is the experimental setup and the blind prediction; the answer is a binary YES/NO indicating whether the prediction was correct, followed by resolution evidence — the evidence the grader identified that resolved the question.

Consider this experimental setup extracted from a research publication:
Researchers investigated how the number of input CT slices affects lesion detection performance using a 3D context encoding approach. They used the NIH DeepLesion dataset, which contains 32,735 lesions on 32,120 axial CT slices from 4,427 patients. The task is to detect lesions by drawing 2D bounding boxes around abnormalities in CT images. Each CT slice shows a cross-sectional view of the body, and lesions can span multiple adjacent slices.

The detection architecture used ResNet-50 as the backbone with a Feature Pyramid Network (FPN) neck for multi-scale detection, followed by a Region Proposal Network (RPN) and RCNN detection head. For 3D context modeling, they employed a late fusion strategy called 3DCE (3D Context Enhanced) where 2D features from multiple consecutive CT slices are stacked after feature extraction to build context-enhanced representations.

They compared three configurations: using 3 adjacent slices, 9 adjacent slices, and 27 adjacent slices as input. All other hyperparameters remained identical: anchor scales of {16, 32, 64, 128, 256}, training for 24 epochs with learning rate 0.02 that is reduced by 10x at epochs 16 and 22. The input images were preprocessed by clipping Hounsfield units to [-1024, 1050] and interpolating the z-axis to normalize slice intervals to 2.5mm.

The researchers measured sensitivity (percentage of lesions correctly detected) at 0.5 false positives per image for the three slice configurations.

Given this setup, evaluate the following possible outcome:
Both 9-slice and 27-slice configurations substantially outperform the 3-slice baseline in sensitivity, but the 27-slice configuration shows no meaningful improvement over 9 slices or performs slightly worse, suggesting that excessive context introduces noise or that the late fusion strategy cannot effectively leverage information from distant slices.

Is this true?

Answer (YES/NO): NO